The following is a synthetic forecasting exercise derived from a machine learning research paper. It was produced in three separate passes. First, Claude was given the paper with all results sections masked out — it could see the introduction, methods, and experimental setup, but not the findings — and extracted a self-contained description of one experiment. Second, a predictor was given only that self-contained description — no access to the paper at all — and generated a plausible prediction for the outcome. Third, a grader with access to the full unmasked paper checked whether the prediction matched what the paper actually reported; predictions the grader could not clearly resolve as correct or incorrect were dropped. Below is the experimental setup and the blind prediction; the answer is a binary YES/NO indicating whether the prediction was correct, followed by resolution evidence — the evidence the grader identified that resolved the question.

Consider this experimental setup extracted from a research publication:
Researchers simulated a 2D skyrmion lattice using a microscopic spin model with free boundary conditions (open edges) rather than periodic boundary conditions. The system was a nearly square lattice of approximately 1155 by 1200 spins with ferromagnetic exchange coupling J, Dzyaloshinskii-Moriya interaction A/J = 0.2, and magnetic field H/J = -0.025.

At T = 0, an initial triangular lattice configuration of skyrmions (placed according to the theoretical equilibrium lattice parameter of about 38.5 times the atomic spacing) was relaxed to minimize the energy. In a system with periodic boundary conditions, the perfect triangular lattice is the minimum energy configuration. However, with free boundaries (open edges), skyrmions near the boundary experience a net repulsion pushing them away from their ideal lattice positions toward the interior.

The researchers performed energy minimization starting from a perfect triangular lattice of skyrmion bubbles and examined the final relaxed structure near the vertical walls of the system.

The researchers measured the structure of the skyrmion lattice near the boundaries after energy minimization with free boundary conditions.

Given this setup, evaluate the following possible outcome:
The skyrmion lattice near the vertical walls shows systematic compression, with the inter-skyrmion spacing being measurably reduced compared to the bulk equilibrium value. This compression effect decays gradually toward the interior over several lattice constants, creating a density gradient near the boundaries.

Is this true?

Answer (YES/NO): NO